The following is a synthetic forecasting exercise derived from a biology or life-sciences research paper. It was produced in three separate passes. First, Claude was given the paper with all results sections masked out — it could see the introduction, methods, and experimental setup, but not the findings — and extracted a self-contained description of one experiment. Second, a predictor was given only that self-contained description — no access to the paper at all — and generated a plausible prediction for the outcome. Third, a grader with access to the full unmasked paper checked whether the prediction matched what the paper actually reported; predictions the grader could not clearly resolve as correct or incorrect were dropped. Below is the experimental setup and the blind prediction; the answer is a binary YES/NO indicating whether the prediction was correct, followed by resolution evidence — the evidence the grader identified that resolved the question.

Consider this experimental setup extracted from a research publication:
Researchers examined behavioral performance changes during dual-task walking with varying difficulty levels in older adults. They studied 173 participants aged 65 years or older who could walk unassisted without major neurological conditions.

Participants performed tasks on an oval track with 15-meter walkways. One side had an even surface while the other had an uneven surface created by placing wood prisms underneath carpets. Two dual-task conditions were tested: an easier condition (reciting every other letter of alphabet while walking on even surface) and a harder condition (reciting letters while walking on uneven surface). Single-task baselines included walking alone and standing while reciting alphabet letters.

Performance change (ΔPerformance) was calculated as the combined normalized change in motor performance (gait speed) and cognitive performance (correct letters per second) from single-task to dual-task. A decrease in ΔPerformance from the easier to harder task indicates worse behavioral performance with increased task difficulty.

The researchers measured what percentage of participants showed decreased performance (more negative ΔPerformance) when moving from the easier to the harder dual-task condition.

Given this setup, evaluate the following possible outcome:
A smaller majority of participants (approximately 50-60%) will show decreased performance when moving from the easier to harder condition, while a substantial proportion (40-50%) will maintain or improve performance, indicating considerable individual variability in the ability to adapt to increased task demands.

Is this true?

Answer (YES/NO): NO